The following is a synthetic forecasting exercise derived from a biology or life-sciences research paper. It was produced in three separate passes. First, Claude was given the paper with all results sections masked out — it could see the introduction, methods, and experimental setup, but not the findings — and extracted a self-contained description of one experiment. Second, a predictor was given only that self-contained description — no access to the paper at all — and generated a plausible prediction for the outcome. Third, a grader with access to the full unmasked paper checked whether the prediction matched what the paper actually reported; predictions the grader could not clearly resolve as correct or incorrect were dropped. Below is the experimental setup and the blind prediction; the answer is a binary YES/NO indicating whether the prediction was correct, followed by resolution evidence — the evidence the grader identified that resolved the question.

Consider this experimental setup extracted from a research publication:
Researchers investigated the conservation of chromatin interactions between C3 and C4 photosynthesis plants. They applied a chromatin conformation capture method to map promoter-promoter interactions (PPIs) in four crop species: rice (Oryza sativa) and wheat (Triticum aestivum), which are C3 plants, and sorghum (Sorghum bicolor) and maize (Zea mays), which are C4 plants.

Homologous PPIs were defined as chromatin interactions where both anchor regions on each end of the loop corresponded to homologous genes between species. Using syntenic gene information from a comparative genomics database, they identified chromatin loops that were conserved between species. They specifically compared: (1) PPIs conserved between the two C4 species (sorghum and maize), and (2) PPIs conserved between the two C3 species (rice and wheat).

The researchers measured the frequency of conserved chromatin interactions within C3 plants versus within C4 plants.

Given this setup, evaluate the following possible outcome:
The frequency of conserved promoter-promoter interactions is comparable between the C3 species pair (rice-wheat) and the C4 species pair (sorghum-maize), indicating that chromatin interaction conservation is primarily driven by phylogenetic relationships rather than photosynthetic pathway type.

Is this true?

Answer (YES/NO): NO